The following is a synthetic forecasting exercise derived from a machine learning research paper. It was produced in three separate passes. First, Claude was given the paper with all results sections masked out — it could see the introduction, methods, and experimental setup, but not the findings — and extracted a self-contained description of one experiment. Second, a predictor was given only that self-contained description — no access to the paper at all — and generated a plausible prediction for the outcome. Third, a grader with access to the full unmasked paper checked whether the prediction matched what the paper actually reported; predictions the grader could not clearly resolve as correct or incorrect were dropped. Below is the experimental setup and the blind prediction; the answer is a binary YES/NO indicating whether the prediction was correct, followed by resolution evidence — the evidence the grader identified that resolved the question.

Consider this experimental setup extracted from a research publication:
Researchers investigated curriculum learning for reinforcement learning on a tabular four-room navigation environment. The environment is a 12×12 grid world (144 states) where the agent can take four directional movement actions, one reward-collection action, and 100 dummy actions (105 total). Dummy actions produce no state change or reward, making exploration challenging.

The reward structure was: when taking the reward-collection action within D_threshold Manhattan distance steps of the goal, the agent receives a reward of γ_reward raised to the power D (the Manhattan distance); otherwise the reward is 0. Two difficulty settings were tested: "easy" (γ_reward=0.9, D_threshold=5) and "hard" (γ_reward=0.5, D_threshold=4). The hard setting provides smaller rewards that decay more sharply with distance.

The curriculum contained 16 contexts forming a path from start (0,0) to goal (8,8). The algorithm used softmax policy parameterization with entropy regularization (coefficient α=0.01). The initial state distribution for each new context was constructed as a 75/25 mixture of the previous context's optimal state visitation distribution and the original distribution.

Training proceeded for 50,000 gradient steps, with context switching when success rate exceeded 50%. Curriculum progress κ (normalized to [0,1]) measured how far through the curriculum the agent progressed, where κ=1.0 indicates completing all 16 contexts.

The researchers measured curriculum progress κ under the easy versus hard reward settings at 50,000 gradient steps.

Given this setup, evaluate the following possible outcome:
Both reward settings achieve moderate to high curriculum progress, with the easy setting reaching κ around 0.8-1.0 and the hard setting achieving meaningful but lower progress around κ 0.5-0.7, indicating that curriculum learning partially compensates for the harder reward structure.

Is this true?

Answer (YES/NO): YES